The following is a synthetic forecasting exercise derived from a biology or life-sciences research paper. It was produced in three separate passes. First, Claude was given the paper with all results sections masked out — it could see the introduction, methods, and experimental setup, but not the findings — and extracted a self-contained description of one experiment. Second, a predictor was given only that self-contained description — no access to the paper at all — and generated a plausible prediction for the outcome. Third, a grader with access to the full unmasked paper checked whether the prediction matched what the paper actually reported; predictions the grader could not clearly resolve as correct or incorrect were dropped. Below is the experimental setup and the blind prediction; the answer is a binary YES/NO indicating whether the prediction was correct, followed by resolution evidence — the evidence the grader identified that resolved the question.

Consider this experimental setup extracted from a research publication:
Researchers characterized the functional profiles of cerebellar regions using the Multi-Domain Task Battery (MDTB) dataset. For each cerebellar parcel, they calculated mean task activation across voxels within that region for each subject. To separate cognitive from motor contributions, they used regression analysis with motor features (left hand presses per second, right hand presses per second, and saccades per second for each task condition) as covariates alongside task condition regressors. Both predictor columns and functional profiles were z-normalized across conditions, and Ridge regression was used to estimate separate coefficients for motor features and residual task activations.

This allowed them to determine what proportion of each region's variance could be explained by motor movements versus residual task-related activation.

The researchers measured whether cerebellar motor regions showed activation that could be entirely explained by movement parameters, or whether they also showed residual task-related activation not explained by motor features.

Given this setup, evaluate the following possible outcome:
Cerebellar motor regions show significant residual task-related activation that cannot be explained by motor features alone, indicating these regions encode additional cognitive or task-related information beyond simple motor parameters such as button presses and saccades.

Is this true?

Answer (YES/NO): YES